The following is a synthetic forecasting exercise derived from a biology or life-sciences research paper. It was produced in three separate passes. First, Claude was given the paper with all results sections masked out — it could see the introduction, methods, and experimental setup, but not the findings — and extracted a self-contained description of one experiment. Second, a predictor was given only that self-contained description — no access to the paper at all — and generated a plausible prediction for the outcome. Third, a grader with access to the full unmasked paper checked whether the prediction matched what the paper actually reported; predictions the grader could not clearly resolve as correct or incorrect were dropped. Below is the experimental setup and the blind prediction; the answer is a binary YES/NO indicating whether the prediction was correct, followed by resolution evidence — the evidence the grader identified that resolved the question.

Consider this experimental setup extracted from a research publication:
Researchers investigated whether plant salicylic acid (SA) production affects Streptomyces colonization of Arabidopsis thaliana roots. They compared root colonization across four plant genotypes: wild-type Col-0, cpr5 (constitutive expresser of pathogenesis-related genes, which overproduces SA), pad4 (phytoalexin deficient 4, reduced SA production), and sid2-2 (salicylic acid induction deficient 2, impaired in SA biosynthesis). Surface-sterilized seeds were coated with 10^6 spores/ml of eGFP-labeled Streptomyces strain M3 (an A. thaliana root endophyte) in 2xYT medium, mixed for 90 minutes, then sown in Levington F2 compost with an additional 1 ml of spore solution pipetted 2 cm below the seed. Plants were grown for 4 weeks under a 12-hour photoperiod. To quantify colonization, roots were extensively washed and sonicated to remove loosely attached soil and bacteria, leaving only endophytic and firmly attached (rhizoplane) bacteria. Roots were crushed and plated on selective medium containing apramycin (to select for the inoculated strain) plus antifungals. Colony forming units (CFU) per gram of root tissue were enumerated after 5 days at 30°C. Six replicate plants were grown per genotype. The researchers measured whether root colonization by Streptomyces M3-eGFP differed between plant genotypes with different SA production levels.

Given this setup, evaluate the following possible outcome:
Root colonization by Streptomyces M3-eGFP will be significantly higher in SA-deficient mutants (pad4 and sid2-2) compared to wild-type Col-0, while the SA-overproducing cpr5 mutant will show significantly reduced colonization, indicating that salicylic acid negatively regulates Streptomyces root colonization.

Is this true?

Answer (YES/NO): NO